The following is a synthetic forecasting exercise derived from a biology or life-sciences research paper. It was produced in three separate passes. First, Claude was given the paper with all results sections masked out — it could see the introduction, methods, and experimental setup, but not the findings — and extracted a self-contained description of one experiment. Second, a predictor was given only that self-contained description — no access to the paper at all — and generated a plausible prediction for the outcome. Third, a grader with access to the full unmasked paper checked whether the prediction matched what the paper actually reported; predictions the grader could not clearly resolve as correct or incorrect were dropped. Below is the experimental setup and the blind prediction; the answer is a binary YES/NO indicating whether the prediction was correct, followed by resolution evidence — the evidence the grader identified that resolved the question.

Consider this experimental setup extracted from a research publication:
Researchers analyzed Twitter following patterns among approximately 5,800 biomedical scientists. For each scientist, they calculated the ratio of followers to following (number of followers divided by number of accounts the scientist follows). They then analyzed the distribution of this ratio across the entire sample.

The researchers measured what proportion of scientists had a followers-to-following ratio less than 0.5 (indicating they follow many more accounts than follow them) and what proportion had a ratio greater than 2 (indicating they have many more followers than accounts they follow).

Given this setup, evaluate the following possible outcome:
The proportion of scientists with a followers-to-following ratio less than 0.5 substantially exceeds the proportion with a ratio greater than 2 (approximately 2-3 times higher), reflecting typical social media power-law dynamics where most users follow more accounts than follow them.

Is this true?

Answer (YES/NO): NO